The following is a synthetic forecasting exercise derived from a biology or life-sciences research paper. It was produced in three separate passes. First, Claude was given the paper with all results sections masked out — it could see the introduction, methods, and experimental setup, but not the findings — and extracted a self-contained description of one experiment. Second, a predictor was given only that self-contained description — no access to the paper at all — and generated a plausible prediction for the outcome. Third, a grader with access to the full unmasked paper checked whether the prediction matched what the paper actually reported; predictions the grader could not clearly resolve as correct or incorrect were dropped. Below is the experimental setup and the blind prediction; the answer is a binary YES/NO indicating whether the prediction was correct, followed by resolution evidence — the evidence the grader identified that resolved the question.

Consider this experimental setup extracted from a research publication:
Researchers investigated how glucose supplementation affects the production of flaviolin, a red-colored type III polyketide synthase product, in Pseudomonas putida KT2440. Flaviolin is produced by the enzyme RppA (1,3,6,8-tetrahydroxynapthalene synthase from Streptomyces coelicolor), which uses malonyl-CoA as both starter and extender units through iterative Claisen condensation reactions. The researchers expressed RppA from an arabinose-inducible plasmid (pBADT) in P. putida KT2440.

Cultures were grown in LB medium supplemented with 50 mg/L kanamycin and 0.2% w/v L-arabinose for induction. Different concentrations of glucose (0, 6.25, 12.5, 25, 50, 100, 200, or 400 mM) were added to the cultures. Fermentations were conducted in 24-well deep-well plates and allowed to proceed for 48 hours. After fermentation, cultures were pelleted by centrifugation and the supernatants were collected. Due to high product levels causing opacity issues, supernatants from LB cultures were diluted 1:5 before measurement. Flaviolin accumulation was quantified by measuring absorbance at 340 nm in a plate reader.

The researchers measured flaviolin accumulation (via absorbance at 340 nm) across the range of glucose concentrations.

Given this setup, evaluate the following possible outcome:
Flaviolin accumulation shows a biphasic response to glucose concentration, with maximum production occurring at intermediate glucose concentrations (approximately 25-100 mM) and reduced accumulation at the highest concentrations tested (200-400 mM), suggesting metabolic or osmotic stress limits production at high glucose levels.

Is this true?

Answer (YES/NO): NO